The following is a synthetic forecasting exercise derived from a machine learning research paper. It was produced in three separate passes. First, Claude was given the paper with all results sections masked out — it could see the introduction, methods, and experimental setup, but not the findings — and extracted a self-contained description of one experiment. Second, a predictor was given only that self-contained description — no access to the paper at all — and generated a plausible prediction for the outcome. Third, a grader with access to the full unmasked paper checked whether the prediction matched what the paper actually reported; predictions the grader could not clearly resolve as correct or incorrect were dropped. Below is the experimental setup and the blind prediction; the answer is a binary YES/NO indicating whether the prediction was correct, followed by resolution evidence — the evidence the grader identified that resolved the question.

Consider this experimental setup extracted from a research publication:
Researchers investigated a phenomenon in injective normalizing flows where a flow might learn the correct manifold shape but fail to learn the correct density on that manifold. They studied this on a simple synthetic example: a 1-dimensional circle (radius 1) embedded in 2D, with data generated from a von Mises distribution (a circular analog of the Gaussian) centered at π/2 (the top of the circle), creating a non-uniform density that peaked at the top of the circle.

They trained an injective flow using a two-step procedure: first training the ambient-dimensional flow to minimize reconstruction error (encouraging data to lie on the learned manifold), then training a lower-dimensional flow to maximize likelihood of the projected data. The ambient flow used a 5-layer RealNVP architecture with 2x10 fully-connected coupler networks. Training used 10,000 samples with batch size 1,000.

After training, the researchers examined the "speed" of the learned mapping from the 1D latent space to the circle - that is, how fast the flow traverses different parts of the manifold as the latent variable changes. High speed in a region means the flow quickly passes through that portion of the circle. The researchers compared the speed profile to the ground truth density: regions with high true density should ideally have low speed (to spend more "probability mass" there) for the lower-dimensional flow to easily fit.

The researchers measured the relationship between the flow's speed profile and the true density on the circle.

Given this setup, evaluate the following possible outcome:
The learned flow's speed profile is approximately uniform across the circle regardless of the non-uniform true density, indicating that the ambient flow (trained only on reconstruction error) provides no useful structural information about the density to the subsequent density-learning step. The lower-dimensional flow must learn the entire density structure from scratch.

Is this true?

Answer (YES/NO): NO